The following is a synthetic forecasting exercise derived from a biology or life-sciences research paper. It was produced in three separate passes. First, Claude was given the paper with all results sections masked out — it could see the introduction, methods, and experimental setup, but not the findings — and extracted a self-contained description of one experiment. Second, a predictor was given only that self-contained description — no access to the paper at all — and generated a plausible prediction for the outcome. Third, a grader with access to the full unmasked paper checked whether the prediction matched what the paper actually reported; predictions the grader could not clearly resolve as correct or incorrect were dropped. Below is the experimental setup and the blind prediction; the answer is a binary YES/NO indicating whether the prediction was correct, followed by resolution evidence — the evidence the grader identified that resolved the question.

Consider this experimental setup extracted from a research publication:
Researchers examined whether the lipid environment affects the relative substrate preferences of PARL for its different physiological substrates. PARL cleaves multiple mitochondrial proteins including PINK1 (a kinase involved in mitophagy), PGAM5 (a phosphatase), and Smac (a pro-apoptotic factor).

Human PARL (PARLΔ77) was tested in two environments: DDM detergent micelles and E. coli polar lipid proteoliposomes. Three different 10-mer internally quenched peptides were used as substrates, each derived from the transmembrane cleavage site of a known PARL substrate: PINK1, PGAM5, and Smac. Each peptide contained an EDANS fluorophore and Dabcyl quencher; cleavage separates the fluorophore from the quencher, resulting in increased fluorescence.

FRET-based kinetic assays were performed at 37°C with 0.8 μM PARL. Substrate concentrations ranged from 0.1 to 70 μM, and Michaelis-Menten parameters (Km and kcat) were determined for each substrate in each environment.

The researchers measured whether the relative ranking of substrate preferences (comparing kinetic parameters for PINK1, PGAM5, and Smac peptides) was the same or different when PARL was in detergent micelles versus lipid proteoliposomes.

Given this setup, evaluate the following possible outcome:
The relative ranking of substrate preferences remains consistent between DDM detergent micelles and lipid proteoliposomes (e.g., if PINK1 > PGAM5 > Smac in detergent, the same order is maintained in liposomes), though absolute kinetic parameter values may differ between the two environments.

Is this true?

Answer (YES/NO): YES